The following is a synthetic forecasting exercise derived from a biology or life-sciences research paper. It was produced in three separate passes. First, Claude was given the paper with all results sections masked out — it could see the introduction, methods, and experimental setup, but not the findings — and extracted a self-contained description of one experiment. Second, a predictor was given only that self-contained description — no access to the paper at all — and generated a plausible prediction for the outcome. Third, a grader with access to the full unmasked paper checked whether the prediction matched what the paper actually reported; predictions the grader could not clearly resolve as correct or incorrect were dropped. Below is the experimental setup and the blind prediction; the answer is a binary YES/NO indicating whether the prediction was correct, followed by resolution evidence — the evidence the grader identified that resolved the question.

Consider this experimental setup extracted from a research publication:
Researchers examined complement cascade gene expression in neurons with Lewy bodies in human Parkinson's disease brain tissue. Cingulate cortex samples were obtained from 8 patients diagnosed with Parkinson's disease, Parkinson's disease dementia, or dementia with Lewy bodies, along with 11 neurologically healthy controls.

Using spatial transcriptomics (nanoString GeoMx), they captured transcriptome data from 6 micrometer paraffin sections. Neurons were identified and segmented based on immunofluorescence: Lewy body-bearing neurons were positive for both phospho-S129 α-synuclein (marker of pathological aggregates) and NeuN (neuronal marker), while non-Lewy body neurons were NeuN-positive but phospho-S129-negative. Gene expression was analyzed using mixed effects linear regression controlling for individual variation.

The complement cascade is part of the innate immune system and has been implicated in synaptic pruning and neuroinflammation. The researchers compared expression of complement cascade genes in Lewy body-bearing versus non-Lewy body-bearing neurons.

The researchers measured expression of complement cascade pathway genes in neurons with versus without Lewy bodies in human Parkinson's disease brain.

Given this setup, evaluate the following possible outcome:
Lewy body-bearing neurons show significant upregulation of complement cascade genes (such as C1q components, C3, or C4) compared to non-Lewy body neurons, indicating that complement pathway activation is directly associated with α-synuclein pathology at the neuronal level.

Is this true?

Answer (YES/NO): YES